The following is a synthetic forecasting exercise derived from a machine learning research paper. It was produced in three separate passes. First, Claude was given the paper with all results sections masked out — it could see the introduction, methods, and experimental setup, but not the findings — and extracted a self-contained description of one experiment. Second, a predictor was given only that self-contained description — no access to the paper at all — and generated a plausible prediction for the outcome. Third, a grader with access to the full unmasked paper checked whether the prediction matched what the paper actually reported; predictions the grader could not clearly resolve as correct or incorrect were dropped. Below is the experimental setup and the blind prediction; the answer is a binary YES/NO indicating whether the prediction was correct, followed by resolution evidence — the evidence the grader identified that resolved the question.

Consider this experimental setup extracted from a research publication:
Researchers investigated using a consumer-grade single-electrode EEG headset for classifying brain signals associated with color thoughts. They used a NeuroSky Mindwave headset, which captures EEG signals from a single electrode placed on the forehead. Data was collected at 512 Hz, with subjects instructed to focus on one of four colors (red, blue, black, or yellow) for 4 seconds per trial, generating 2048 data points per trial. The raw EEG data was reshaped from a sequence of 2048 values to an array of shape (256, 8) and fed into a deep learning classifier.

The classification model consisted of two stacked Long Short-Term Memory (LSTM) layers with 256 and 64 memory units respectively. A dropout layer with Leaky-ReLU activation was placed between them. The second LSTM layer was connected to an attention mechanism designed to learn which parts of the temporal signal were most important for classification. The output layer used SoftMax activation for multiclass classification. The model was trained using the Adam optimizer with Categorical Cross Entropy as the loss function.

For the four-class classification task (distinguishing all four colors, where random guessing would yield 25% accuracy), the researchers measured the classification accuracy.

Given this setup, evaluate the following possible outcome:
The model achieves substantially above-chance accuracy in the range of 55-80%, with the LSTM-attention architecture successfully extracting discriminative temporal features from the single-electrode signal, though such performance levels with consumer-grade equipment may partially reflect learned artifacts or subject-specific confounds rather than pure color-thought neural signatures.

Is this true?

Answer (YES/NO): YES